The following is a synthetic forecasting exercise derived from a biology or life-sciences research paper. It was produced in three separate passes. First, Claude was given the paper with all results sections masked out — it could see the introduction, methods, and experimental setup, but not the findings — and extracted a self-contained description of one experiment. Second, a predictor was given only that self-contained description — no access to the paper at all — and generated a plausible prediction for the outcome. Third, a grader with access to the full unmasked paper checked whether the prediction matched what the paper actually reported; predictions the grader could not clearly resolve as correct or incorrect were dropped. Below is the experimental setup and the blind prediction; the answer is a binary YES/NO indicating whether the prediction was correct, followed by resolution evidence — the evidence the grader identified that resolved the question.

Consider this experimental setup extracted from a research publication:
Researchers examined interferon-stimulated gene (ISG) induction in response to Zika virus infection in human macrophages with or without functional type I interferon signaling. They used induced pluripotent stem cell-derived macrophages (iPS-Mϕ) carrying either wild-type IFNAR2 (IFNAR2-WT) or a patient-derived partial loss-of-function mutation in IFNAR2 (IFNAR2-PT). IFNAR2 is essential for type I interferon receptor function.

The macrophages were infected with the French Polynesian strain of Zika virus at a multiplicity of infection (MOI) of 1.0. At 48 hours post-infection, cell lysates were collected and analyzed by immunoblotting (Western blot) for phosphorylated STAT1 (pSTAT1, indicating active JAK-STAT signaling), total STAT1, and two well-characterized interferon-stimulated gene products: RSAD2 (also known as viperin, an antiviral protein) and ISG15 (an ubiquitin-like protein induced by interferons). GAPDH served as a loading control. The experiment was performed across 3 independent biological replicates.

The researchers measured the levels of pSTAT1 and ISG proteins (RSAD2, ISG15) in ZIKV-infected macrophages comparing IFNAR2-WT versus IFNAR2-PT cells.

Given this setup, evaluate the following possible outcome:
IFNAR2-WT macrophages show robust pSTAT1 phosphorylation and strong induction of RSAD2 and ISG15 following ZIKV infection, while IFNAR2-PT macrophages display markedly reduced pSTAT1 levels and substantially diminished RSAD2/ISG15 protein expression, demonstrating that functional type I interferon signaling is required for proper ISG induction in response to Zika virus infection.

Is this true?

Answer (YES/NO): YES